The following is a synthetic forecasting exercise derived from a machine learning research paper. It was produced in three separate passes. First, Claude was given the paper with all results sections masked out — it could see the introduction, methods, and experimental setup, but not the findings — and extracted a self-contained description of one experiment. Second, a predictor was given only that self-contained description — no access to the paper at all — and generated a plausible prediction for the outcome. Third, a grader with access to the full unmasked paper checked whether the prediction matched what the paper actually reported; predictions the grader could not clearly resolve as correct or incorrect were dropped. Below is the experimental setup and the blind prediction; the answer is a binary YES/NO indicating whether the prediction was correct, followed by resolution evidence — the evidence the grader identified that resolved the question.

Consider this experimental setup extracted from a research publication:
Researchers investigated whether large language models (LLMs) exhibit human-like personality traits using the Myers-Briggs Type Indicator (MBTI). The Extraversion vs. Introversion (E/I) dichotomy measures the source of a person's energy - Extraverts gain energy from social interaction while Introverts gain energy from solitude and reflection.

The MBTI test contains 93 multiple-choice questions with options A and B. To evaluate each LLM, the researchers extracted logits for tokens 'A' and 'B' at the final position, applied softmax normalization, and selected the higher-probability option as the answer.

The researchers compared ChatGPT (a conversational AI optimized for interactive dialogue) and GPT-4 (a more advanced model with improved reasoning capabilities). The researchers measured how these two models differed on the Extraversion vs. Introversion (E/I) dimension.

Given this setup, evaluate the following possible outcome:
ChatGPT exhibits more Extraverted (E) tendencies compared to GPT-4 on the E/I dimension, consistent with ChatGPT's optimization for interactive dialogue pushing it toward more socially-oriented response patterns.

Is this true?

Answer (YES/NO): YES